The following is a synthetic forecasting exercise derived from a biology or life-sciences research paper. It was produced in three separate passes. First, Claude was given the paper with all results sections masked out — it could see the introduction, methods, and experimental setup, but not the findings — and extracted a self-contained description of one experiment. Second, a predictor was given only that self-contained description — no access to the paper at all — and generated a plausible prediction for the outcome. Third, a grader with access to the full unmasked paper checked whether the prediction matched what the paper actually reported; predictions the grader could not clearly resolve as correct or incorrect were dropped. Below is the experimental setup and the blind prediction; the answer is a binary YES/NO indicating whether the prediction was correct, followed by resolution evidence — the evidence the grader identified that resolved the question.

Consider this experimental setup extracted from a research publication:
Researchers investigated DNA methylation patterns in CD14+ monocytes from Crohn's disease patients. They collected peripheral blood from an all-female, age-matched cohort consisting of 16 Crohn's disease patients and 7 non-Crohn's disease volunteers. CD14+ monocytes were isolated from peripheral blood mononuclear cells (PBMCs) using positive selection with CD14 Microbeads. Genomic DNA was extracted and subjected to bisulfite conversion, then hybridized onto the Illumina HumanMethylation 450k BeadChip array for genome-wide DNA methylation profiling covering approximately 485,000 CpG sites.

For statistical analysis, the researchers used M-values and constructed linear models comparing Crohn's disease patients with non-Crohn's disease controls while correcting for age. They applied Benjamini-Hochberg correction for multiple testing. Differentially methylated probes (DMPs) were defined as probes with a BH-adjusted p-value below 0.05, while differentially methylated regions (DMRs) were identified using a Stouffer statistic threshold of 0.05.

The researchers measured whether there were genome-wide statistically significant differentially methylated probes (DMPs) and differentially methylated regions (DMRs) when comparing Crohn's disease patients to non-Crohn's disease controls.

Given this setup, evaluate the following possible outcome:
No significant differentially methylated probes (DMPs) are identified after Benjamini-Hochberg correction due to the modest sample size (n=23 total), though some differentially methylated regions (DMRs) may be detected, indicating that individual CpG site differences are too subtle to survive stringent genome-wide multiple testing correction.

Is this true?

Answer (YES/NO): NO